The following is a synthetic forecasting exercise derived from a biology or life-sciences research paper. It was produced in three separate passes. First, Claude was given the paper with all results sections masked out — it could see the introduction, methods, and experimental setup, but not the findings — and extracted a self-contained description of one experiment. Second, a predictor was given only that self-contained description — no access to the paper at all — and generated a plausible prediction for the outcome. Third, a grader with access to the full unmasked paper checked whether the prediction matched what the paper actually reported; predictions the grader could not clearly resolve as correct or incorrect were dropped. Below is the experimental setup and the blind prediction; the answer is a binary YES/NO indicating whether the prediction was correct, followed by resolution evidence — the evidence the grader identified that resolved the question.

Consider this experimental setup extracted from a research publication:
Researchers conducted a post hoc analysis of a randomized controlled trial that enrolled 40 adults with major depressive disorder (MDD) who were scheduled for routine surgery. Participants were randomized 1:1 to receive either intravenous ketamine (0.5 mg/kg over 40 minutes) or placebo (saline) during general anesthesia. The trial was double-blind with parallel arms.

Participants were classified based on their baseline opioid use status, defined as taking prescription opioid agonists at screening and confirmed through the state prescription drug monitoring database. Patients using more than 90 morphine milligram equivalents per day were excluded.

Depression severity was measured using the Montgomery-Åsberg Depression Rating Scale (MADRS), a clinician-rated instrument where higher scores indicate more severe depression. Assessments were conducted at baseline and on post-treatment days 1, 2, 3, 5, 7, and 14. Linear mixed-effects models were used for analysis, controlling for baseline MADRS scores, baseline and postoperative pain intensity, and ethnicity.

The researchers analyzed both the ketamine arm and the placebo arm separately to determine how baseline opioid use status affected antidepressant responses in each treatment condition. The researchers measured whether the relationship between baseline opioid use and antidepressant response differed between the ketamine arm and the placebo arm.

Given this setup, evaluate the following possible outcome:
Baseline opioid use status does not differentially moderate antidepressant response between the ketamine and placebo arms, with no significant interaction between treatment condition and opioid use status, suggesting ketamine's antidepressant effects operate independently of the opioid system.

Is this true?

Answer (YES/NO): NO